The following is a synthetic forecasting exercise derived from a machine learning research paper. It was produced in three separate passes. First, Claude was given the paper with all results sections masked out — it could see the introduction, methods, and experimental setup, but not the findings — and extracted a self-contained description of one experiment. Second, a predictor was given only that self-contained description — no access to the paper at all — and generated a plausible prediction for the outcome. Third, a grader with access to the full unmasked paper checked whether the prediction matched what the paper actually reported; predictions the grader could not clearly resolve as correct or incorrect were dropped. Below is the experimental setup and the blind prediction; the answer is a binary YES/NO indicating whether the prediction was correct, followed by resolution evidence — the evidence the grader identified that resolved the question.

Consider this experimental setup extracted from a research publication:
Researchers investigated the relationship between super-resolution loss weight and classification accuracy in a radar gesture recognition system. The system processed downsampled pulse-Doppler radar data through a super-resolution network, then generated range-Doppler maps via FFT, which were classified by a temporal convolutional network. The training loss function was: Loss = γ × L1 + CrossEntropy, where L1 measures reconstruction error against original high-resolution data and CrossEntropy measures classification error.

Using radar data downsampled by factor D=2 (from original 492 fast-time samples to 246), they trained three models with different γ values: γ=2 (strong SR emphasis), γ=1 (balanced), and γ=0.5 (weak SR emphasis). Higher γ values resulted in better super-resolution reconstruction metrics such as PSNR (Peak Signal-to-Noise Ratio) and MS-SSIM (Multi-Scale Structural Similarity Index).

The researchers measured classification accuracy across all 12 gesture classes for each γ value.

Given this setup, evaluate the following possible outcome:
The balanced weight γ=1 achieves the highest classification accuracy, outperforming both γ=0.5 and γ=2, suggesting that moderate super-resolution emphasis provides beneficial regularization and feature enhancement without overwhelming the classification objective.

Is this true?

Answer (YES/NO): YES